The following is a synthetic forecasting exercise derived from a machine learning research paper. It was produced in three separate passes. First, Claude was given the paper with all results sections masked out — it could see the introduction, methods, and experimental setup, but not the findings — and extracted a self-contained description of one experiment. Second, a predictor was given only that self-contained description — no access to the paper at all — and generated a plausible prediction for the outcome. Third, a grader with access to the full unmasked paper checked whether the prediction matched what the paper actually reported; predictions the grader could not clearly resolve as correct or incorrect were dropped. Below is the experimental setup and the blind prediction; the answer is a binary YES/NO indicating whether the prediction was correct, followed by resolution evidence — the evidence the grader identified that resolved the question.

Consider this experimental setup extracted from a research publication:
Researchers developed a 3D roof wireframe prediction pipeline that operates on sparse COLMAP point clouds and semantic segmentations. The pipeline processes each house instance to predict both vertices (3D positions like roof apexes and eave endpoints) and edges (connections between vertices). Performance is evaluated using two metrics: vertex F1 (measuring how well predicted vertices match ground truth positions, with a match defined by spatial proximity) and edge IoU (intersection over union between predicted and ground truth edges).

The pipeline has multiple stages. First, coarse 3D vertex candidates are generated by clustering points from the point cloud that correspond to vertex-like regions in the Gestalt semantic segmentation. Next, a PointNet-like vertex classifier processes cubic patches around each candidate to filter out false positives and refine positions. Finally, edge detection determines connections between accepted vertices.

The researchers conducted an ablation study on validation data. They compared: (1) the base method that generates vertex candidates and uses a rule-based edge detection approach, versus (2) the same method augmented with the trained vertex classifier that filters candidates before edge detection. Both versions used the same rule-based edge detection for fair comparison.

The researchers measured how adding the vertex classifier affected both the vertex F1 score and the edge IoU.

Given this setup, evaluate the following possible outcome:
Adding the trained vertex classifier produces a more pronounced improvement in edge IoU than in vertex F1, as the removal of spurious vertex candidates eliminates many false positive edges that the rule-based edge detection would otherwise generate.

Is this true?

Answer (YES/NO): NO